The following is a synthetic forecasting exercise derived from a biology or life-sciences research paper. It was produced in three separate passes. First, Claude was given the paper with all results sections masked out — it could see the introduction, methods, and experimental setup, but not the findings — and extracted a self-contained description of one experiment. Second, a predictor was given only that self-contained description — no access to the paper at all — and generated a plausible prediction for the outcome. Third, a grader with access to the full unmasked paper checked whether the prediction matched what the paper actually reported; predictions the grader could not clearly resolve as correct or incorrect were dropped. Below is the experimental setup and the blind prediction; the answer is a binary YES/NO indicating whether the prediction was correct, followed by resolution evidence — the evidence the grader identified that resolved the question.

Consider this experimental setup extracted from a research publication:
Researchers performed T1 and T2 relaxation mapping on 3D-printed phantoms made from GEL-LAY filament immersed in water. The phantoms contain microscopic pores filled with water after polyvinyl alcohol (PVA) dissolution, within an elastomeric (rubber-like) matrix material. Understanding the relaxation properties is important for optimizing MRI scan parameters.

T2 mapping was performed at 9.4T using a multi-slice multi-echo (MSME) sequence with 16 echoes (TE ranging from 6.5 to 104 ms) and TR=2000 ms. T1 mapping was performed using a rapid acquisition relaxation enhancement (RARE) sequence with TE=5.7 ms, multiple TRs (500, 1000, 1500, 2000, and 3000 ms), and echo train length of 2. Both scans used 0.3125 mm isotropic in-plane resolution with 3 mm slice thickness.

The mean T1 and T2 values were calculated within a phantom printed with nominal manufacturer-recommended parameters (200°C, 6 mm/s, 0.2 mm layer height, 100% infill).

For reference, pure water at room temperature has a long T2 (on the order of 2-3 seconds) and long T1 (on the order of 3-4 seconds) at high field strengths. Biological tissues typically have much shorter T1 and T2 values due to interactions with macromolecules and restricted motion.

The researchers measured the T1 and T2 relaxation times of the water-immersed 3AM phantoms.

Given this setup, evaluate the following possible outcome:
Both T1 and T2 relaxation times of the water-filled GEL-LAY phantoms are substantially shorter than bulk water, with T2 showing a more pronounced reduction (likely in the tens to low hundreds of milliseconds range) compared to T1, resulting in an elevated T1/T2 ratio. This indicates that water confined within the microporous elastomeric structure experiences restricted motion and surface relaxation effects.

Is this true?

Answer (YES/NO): NO